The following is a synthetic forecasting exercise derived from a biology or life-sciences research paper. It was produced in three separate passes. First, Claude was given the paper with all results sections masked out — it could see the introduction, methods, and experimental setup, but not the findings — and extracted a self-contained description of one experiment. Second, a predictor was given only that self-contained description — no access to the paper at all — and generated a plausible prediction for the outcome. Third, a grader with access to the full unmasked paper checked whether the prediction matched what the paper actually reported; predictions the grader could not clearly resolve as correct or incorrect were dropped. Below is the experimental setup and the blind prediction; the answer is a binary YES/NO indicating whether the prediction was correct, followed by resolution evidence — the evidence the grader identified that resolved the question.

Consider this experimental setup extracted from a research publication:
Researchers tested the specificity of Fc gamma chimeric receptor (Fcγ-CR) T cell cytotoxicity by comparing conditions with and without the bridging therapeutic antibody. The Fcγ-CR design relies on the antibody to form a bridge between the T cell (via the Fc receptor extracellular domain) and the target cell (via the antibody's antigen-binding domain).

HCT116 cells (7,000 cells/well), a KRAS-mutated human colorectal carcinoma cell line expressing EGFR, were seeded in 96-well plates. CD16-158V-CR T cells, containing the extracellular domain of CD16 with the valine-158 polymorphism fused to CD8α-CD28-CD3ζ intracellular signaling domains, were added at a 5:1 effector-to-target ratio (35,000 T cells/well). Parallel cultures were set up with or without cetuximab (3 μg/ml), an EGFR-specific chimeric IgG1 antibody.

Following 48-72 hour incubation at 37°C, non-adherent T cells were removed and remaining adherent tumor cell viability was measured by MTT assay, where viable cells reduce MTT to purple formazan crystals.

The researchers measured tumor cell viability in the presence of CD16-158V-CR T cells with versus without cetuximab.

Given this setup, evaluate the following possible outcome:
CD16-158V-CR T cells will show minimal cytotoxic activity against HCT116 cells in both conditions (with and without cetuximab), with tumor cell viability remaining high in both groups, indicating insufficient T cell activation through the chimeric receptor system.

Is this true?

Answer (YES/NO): NO